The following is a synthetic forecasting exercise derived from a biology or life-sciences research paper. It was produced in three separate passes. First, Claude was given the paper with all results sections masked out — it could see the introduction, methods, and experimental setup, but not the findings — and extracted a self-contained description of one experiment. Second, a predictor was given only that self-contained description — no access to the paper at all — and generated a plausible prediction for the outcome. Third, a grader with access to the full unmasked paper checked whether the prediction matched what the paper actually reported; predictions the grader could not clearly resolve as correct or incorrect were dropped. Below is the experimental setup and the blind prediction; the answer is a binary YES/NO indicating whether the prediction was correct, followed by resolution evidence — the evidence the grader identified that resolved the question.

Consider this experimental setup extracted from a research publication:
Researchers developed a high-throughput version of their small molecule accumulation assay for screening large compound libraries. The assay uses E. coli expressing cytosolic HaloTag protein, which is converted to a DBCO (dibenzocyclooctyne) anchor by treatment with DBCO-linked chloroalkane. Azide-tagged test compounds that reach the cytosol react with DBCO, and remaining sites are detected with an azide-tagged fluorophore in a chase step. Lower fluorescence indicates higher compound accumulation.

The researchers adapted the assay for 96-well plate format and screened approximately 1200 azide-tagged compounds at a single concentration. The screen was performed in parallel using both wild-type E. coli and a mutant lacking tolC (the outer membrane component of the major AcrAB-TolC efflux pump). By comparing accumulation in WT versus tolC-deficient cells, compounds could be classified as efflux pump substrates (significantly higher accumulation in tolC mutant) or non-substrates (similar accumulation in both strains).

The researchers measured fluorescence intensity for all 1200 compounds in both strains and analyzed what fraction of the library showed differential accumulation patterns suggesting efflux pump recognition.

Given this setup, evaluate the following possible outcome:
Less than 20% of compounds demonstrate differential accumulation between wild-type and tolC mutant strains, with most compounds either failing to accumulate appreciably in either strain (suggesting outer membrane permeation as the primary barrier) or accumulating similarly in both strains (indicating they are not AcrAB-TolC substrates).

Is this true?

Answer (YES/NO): NO